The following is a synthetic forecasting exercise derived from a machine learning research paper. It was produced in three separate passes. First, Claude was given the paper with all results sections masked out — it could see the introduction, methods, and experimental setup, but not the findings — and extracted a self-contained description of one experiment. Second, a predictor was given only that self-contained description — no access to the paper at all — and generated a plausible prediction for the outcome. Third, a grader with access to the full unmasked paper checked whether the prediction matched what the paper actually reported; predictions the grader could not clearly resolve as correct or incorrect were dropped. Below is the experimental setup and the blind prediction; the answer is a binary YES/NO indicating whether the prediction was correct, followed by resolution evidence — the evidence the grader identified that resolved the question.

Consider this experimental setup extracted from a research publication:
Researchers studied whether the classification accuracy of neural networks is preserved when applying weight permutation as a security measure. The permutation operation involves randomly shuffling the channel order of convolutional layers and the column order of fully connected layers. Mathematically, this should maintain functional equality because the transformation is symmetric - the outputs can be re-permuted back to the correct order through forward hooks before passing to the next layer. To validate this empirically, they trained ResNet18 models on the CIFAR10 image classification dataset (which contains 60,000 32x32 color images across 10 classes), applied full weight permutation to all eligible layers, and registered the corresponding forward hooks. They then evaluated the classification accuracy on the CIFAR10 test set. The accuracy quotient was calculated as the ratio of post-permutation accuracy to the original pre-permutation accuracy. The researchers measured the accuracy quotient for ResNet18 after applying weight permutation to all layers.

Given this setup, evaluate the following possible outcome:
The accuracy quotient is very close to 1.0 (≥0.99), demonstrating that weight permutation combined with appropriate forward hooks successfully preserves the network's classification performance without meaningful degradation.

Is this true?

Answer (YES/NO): YES